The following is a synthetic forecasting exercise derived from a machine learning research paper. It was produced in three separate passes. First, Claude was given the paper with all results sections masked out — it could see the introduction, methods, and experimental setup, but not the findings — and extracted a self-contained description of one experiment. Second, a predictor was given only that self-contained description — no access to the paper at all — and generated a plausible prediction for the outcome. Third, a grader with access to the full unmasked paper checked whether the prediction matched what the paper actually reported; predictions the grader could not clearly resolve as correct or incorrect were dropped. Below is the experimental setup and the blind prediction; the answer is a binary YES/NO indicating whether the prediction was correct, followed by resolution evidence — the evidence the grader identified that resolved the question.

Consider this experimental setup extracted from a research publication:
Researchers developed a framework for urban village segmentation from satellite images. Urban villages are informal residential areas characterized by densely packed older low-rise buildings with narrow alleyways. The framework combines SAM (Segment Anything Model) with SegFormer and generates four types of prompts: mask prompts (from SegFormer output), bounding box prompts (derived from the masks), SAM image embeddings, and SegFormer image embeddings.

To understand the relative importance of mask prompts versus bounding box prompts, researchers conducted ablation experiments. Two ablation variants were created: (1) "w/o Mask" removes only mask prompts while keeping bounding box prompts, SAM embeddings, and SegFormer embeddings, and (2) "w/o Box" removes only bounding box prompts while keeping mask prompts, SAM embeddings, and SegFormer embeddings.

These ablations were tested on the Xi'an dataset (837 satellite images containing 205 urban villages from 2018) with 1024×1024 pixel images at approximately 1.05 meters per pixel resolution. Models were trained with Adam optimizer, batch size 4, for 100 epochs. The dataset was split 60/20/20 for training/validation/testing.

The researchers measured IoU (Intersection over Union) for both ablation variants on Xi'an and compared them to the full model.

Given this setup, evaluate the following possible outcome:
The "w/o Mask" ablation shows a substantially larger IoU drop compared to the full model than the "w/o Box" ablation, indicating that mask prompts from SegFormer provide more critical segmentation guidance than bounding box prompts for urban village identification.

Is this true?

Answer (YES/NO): NO